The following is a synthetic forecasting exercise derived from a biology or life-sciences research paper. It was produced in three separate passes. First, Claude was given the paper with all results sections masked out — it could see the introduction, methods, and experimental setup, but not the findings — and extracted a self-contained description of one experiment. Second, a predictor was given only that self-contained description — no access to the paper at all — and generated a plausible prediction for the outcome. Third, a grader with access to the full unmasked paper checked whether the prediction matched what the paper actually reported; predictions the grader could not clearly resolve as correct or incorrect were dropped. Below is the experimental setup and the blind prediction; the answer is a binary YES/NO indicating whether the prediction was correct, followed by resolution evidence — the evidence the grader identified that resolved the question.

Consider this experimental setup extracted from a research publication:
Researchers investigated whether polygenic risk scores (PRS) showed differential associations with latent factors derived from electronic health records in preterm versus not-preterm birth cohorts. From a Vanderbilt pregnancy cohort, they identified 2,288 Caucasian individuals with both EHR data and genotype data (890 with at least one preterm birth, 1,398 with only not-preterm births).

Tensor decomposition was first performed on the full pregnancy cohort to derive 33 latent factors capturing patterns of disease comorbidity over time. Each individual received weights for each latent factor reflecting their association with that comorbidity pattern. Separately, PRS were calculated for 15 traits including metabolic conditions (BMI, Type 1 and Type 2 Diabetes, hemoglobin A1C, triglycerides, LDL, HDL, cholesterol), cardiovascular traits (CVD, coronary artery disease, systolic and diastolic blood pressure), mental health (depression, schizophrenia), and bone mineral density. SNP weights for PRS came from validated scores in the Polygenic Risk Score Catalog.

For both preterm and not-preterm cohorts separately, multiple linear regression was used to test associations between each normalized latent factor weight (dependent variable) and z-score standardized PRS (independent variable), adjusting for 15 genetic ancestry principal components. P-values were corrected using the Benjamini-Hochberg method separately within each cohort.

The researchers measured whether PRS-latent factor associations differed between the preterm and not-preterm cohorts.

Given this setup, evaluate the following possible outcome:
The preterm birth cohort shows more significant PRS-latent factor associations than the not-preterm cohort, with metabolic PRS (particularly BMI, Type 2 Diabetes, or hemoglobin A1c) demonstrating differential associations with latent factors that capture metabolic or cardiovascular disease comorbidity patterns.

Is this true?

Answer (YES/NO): NO